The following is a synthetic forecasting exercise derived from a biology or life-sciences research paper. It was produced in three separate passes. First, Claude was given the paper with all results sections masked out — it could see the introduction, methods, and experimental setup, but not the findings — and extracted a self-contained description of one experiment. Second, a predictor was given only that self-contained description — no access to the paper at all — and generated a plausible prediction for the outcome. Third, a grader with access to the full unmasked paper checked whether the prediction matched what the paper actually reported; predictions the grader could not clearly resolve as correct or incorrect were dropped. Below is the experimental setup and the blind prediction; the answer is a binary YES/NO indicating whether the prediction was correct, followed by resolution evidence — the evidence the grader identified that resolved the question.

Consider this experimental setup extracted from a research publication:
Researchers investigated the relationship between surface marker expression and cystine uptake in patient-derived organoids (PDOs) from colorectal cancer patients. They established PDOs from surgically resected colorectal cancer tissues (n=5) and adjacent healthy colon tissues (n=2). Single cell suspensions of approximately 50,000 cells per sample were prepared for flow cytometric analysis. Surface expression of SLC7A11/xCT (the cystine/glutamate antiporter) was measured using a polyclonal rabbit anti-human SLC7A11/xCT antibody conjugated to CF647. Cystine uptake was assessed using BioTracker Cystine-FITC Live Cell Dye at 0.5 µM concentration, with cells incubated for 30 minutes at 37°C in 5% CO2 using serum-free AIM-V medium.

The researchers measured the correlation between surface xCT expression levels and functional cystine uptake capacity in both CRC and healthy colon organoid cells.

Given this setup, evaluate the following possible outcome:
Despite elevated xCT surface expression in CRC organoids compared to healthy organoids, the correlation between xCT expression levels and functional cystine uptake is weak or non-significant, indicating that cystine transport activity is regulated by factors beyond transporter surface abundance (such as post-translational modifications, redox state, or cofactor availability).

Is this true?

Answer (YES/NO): NO